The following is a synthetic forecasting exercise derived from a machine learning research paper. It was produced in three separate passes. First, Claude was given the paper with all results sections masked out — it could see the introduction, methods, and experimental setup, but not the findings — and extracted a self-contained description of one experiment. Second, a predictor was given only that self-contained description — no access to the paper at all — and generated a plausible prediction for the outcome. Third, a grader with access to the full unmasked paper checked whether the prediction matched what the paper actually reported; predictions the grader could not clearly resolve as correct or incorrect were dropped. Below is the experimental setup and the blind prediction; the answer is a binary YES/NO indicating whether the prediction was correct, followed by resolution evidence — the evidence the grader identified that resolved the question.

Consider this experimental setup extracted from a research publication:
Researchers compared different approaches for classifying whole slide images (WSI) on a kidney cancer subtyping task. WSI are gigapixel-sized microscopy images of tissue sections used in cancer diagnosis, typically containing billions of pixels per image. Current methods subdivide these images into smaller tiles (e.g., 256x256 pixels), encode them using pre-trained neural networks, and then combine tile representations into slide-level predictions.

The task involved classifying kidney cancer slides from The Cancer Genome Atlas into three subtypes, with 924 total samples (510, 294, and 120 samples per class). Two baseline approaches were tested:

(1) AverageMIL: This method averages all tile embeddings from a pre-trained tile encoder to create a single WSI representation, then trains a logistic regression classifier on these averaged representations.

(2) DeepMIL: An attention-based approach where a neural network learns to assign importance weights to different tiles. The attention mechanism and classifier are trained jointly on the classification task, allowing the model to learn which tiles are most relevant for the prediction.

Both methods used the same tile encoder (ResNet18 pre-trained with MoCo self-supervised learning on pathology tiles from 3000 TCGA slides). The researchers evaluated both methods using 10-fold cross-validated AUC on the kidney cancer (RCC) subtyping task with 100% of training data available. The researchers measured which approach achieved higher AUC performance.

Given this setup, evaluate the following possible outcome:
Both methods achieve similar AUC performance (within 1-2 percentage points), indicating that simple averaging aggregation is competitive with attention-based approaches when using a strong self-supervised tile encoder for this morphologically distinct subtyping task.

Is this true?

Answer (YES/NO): YES